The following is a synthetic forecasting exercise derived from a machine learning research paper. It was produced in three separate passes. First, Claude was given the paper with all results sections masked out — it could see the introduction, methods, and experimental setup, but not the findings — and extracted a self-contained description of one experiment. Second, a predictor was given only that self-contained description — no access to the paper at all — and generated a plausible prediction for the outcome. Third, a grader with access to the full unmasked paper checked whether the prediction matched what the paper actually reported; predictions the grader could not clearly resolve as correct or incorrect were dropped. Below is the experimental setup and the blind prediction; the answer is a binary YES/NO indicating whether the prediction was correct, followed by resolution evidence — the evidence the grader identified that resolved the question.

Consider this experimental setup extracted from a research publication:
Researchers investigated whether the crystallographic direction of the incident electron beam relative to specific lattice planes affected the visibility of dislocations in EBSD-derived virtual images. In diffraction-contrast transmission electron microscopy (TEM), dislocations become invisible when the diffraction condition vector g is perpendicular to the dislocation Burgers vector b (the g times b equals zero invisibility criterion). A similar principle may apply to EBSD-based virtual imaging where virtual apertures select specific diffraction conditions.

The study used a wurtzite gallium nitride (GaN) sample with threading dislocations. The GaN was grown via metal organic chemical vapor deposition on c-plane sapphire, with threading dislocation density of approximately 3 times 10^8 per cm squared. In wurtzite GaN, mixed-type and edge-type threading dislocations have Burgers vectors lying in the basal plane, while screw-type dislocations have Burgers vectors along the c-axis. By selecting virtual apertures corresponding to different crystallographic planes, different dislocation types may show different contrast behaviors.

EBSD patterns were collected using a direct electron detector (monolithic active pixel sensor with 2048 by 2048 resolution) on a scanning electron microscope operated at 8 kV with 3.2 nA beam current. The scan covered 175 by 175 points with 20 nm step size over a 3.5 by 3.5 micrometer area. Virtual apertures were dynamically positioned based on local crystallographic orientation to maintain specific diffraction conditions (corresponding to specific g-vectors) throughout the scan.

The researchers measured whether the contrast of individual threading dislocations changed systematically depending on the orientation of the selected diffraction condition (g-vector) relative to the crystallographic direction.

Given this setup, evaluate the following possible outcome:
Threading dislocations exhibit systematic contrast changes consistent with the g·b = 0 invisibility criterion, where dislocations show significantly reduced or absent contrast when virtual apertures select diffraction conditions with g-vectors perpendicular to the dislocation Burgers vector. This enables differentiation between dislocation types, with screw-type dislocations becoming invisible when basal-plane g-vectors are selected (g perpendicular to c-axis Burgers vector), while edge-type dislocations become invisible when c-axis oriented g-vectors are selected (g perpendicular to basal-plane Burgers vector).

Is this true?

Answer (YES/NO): YES